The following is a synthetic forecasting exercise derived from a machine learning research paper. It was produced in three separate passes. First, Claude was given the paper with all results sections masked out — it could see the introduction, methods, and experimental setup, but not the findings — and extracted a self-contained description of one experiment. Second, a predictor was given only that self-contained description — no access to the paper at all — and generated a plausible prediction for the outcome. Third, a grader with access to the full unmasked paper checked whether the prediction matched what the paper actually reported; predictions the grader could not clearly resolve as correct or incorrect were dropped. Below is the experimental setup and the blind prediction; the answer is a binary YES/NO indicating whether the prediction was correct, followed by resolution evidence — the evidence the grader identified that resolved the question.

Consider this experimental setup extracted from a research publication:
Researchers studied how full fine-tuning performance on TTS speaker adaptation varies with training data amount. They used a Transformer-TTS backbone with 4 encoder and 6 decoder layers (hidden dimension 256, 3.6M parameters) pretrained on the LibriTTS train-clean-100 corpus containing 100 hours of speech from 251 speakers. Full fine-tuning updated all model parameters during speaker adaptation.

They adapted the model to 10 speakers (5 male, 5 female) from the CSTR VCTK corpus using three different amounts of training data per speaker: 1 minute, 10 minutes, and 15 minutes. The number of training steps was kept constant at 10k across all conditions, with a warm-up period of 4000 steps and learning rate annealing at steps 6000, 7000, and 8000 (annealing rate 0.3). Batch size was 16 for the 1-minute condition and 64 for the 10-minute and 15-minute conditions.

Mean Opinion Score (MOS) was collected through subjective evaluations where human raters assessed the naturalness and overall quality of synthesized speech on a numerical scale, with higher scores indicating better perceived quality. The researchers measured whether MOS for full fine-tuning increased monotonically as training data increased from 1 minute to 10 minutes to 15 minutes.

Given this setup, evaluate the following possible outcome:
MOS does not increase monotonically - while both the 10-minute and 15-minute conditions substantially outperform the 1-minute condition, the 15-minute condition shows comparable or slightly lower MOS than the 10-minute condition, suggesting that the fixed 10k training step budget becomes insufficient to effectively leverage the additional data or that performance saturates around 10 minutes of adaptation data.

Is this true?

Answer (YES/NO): NO